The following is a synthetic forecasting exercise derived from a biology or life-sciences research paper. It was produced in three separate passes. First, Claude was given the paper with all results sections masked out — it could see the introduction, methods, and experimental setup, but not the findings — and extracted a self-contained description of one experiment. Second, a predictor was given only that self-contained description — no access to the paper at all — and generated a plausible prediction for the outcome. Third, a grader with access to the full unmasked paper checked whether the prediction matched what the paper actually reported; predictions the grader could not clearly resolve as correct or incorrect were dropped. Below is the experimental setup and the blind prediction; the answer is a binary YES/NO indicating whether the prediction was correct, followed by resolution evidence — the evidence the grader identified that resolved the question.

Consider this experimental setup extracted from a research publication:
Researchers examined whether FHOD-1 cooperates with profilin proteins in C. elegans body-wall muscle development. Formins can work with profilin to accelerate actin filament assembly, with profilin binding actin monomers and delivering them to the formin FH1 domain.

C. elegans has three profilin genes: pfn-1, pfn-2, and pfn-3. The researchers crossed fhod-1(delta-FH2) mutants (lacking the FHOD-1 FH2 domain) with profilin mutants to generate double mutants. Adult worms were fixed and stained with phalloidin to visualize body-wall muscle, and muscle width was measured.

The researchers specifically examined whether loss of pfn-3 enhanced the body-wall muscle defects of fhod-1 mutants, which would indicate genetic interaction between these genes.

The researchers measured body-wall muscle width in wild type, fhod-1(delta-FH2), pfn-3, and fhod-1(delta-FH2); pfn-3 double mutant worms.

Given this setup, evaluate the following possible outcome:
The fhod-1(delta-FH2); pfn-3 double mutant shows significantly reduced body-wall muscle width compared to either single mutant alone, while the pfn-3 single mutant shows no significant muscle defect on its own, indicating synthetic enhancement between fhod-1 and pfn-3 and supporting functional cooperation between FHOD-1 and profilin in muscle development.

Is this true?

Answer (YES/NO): NO